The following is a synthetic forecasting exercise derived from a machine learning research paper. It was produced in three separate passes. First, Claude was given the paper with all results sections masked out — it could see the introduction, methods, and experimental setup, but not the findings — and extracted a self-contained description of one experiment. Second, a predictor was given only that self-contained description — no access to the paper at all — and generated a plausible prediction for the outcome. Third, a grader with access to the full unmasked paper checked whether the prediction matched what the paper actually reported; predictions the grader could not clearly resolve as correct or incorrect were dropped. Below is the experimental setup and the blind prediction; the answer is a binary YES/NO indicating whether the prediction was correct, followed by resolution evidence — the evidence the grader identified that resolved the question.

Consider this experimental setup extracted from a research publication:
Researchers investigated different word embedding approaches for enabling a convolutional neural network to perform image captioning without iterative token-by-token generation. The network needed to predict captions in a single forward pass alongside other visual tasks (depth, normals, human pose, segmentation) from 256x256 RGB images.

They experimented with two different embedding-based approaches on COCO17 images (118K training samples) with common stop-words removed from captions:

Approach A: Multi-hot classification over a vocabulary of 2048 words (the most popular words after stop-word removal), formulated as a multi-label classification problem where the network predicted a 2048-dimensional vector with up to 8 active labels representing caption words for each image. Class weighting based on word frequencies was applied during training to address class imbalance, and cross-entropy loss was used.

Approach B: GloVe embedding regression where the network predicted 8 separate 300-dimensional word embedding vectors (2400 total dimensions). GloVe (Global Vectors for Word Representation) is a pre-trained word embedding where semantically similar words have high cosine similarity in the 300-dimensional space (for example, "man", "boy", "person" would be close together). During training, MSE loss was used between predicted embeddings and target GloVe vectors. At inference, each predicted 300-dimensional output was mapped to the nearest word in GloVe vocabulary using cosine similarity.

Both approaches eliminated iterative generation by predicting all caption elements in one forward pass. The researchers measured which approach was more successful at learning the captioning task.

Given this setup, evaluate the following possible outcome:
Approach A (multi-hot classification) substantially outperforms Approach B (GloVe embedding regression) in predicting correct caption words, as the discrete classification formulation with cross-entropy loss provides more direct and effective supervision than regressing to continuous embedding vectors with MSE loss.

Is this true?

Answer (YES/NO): NO